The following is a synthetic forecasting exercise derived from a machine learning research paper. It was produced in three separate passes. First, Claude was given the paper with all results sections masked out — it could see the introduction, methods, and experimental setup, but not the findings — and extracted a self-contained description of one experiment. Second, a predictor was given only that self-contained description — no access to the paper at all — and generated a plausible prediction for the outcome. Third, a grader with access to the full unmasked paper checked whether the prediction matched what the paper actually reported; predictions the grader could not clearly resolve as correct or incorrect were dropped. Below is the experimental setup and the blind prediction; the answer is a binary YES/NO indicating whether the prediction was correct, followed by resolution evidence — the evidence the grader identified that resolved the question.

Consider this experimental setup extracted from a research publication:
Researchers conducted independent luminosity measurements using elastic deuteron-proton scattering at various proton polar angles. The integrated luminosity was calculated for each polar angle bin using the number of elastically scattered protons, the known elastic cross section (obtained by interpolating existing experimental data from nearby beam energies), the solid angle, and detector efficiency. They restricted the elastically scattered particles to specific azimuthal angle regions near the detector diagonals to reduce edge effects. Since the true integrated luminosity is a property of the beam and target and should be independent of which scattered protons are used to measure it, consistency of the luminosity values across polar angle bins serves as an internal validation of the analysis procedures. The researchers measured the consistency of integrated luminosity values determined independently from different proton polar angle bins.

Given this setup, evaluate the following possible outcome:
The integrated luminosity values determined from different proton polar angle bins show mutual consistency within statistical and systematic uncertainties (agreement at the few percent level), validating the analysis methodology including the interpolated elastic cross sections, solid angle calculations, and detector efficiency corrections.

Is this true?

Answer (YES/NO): YES